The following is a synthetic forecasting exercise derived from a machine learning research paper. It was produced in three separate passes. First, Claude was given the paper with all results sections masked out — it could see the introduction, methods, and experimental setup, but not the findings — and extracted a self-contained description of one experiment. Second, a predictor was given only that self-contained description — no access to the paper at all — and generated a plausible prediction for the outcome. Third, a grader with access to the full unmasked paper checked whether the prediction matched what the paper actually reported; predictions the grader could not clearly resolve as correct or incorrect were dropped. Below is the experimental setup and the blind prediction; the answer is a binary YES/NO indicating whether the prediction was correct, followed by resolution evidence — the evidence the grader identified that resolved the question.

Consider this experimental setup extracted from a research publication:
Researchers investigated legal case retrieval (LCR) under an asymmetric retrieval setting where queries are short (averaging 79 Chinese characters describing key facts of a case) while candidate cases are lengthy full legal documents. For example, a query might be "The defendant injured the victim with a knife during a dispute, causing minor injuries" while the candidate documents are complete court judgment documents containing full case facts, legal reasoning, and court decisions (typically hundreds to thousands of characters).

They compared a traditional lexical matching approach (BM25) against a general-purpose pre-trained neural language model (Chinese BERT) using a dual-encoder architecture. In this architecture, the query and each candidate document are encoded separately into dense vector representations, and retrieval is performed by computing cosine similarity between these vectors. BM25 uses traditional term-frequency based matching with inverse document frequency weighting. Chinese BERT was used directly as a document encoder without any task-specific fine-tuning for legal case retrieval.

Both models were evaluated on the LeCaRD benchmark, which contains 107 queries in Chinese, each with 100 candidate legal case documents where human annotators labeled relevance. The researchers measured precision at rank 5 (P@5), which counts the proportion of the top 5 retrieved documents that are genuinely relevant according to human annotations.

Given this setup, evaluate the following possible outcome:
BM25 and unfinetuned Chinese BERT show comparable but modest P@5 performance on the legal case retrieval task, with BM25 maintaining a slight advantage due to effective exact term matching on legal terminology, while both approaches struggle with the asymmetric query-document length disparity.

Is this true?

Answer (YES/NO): NO